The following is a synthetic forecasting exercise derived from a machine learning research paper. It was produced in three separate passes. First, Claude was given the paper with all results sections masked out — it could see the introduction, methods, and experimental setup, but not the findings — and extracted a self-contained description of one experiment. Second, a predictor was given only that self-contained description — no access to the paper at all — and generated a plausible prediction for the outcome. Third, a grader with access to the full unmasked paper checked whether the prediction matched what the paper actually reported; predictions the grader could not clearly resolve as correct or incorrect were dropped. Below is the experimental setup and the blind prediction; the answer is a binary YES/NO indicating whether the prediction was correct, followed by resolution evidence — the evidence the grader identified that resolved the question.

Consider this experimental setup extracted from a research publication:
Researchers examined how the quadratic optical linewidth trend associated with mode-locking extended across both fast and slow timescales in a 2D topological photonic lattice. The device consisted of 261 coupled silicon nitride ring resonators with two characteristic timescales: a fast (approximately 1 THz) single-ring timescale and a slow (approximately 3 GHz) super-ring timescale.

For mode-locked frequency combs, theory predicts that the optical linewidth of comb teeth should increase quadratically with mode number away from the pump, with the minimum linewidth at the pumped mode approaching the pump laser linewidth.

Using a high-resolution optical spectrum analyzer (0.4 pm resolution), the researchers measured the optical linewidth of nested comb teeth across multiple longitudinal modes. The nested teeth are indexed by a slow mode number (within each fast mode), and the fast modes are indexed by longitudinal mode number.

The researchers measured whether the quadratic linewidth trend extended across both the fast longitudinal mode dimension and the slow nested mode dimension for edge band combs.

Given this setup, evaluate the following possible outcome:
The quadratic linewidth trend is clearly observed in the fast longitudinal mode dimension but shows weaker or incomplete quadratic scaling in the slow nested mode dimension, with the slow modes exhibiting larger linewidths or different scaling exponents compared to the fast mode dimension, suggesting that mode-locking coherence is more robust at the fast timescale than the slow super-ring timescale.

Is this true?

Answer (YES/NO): NO